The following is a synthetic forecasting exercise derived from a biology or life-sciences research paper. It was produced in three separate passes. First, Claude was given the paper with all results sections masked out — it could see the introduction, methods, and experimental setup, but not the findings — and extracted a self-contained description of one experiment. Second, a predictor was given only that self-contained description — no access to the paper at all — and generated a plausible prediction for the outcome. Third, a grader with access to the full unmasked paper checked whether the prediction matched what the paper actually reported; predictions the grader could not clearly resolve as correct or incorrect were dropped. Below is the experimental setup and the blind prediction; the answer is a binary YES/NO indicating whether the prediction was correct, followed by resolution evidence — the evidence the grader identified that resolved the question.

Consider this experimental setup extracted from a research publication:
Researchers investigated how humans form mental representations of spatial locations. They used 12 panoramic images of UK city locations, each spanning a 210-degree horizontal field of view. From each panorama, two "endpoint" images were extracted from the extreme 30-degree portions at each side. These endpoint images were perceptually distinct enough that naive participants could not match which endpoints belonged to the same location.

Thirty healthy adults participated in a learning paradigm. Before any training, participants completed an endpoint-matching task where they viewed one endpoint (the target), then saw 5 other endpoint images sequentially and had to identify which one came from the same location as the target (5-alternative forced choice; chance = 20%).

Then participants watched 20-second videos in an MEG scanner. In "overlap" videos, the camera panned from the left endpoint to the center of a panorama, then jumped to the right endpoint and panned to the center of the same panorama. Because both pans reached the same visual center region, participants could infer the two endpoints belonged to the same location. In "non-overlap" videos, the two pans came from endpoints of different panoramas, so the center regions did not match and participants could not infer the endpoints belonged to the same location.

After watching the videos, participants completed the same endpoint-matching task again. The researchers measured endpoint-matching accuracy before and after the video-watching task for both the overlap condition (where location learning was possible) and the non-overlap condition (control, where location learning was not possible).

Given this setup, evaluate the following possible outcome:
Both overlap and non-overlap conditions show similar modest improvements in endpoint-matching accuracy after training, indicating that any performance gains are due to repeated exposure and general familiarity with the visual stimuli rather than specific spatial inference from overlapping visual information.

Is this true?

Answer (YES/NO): NO